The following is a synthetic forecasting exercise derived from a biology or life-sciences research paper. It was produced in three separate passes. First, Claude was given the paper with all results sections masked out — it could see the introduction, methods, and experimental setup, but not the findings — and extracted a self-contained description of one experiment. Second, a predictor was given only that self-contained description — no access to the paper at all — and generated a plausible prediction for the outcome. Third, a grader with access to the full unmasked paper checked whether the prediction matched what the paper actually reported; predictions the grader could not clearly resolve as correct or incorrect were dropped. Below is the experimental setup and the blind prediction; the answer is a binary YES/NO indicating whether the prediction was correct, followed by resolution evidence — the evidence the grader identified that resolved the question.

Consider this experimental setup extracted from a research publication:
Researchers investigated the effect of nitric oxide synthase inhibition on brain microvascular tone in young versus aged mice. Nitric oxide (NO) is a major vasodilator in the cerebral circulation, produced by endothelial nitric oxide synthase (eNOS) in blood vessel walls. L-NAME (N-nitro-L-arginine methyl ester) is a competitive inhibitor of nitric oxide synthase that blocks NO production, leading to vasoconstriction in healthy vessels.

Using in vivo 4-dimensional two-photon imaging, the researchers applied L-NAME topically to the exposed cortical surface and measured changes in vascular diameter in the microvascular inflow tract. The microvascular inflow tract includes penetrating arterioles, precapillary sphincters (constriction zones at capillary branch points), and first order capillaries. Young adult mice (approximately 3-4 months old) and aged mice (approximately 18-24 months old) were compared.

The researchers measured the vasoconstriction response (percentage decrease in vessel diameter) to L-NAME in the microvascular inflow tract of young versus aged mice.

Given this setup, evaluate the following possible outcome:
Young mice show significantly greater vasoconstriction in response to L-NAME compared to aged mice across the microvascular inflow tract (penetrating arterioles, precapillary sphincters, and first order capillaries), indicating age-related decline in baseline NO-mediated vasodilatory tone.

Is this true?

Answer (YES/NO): YES